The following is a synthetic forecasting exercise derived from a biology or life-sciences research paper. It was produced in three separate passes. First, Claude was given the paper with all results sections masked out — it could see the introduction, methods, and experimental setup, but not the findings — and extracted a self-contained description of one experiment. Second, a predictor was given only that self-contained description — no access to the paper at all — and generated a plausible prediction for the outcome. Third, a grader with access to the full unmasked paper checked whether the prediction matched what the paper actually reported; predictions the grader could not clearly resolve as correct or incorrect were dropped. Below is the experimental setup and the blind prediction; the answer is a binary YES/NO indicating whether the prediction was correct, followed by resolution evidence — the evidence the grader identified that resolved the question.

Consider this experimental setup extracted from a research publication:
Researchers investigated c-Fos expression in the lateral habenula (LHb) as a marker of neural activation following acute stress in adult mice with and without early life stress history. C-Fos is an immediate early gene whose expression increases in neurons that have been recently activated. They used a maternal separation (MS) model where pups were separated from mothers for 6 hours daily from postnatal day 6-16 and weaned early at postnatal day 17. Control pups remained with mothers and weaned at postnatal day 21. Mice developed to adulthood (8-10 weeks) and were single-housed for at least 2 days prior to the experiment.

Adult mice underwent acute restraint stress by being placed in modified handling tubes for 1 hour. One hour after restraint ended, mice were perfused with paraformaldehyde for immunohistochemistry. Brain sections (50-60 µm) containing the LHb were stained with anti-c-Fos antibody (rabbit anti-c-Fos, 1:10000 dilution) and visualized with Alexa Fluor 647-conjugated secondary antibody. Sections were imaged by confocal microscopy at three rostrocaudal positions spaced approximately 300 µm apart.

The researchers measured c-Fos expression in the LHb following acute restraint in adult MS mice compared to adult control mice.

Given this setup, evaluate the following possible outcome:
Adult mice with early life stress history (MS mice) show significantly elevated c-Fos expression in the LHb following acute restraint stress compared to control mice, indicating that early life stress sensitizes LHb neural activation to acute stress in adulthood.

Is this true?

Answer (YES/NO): YES